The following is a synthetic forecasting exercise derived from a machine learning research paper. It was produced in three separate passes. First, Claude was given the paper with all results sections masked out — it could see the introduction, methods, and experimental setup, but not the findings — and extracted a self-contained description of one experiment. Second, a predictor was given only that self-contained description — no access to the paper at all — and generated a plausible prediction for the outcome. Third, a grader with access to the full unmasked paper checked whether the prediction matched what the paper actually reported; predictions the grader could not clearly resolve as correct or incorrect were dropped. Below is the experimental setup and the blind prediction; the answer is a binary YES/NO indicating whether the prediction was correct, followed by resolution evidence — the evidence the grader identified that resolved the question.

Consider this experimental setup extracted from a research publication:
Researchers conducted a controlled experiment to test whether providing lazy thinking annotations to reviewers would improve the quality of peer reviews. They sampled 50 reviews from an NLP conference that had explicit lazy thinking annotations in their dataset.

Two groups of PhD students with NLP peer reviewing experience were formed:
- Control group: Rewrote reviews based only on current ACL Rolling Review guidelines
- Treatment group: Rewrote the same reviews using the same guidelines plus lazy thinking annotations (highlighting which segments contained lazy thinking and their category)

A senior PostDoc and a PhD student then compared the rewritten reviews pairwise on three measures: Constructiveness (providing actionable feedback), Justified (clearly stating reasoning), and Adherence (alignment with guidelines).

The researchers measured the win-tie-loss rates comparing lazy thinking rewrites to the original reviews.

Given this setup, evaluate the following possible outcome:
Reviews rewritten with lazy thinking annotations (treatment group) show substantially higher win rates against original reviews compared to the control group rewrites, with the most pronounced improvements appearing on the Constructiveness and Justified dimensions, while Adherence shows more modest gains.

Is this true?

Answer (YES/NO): NO